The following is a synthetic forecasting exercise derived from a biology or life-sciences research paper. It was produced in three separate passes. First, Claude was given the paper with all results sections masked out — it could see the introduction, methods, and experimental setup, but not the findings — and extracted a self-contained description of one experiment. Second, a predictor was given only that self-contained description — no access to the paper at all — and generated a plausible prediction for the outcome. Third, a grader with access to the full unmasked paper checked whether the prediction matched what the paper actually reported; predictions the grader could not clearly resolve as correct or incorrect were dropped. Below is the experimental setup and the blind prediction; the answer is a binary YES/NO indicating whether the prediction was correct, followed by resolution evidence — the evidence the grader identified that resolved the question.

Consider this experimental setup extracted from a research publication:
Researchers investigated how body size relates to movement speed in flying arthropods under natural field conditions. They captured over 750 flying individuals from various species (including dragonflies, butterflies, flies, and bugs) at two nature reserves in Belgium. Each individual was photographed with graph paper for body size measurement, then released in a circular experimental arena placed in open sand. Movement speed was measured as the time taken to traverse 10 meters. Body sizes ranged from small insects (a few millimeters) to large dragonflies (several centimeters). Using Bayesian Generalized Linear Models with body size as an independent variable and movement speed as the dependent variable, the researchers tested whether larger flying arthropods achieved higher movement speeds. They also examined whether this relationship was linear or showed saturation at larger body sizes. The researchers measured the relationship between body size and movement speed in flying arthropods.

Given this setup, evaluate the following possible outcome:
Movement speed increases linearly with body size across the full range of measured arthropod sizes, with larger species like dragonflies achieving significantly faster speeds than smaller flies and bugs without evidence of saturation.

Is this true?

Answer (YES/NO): NO